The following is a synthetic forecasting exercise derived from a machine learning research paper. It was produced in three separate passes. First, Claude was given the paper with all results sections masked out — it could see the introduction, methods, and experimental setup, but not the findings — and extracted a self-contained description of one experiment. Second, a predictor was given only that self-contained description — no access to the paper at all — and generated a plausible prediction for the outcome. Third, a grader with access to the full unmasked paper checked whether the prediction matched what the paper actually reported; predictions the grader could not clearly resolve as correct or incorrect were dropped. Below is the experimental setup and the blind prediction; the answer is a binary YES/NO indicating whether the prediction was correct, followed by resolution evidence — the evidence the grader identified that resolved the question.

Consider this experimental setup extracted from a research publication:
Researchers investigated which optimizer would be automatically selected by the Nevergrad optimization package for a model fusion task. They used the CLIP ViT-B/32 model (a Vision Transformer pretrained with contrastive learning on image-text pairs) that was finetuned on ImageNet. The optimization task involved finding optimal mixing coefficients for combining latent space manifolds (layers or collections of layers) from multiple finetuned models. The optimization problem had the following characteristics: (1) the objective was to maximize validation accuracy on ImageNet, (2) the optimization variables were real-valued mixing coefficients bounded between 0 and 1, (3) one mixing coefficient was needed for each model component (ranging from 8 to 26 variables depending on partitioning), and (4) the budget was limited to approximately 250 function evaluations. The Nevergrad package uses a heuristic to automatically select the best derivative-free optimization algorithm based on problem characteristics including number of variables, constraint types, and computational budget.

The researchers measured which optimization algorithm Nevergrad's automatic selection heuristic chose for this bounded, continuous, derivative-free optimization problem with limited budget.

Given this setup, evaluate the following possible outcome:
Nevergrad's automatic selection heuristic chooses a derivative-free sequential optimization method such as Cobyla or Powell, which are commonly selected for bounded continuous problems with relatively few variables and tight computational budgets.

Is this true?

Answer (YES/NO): YES